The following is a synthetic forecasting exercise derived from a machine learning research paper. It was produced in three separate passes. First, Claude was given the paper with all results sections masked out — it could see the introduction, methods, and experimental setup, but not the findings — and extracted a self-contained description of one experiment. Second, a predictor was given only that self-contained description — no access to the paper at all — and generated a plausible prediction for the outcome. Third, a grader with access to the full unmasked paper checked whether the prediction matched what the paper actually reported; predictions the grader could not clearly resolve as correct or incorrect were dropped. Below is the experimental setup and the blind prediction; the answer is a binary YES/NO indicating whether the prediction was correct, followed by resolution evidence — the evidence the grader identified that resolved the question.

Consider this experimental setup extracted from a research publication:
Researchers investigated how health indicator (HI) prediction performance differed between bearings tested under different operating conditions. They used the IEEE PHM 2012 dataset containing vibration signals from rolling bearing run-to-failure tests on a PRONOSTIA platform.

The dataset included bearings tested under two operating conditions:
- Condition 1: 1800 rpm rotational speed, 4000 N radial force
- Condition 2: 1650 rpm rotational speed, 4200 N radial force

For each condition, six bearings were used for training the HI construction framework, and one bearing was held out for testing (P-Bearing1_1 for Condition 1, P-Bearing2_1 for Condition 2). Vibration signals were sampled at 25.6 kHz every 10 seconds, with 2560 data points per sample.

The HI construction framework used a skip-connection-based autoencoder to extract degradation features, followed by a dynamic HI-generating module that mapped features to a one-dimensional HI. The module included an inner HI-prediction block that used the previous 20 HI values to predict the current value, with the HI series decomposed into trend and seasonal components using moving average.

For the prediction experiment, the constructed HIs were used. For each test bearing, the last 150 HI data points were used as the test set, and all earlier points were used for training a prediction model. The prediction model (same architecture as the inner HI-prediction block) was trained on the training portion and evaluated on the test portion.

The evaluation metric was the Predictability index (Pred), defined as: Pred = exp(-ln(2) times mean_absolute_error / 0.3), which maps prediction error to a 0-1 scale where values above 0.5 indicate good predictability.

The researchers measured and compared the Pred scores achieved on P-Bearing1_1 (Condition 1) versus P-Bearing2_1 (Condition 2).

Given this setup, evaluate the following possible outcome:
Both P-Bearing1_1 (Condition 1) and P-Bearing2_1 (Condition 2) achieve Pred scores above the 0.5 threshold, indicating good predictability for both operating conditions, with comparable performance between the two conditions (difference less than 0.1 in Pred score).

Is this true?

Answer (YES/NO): YES